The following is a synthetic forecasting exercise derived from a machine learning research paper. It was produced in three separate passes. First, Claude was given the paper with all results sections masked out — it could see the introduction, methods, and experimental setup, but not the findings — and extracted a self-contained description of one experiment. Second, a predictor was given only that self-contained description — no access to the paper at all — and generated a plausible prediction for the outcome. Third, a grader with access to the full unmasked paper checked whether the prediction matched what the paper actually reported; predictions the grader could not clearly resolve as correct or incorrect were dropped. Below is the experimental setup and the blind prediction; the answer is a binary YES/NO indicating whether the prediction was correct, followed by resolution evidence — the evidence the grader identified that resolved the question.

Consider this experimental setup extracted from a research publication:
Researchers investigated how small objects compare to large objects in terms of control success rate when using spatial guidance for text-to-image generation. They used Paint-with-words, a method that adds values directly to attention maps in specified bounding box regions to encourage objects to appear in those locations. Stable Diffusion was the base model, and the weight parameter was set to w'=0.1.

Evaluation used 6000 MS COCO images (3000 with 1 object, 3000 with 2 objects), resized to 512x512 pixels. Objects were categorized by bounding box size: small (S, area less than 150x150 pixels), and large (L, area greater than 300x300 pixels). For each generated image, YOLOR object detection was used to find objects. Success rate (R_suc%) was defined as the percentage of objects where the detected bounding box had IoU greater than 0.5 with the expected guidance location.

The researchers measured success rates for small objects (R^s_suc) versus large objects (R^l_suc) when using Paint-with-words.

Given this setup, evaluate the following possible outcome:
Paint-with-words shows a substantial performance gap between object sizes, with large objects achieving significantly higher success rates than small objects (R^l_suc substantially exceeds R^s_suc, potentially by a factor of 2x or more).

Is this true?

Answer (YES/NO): YES